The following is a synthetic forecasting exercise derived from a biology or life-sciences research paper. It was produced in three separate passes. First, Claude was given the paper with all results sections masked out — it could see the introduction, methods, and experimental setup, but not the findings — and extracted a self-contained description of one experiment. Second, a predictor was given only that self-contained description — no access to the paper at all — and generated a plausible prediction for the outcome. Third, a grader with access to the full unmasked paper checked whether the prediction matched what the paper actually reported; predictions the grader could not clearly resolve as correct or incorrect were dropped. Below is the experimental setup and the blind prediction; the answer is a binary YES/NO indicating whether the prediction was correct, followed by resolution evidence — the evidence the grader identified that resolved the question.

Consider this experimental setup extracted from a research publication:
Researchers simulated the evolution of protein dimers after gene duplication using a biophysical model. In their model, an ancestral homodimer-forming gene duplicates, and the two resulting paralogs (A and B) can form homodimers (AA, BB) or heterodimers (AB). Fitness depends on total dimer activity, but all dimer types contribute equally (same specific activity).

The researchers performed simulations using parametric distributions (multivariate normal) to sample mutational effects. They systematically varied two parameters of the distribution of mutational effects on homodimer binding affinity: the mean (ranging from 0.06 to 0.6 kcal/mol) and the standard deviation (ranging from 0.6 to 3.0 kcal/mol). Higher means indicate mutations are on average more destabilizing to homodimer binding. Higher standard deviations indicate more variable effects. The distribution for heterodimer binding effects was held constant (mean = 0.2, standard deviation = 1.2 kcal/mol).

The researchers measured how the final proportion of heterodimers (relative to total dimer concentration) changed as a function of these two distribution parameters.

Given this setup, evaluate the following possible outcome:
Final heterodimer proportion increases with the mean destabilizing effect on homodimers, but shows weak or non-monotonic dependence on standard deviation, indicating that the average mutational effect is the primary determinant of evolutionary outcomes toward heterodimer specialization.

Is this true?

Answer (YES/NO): NO